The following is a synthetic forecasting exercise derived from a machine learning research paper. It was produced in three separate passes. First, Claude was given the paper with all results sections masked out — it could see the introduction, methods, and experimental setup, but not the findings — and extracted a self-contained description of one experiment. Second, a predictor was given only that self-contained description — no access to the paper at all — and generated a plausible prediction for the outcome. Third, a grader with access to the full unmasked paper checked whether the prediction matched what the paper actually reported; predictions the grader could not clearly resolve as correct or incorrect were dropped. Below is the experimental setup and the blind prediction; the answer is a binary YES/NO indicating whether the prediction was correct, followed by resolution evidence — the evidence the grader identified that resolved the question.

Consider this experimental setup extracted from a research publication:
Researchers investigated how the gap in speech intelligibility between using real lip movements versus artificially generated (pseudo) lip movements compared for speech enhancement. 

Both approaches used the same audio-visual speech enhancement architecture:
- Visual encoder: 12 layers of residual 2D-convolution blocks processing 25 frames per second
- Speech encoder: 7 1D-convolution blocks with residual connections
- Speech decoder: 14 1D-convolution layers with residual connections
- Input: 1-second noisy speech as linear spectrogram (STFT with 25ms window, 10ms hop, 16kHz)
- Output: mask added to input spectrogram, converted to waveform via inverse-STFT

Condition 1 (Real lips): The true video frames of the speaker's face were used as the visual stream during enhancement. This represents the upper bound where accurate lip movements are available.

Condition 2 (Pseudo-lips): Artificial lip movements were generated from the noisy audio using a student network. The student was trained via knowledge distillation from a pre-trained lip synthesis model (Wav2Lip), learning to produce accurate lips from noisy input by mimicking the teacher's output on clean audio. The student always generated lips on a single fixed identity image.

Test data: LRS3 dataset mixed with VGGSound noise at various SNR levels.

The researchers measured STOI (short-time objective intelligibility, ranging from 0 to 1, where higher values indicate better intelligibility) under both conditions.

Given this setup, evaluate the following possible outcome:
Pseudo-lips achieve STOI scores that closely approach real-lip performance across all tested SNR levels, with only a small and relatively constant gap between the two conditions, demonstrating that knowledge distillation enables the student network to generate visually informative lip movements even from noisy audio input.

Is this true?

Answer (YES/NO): YES